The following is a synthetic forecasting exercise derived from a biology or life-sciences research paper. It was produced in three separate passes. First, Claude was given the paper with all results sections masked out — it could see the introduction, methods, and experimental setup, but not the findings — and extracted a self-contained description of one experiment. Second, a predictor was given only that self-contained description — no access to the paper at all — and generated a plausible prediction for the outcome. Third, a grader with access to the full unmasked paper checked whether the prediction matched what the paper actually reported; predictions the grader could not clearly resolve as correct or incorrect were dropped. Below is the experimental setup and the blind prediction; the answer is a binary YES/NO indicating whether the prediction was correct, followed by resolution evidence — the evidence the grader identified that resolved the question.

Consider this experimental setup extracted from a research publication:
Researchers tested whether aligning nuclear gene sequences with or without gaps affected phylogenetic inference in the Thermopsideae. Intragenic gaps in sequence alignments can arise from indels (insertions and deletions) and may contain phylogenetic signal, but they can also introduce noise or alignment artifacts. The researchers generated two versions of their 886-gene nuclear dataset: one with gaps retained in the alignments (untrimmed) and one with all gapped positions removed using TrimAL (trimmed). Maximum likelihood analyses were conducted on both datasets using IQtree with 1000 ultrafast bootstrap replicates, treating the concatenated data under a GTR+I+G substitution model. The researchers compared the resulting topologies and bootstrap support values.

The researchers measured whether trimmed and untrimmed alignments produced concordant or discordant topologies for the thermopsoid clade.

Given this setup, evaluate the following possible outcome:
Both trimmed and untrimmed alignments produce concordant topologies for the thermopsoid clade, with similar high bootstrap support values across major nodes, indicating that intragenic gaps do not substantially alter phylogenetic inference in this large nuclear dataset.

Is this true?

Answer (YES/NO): YES